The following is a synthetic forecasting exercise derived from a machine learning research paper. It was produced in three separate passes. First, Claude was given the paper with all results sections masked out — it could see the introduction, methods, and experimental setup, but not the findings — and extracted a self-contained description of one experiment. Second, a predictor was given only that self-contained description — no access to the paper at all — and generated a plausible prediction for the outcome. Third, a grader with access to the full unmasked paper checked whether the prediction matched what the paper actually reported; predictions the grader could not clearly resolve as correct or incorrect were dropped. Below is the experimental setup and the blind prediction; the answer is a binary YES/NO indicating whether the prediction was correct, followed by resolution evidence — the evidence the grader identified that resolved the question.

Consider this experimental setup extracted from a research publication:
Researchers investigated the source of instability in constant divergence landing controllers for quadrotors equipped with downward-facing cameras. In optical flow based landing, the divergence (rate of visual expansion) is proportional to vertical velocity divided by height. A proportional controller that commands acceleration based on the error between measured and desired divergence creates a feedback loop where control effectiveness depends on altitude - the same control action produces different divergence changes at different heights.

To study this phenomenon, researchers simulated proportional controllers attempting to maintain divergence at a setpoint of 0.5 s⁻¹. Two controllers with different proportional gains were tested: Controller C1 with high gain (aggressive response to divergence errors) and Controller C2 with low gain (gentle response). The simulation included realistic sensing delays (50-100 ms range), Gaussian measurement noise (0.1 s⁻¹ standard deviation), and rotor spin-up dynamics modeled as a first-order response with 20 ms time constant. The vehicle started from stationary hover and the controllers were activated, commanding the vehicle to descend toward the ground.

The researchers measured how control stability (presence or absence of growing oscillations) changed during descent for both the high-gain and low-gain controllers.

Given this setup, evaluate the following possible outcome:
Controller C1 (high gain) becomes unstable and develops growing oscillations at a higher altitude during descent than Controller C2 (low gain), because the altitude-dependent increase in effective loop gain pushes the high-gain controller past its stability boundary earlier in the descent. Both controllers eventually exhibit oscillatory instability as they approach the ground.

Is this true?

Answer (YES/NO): NO